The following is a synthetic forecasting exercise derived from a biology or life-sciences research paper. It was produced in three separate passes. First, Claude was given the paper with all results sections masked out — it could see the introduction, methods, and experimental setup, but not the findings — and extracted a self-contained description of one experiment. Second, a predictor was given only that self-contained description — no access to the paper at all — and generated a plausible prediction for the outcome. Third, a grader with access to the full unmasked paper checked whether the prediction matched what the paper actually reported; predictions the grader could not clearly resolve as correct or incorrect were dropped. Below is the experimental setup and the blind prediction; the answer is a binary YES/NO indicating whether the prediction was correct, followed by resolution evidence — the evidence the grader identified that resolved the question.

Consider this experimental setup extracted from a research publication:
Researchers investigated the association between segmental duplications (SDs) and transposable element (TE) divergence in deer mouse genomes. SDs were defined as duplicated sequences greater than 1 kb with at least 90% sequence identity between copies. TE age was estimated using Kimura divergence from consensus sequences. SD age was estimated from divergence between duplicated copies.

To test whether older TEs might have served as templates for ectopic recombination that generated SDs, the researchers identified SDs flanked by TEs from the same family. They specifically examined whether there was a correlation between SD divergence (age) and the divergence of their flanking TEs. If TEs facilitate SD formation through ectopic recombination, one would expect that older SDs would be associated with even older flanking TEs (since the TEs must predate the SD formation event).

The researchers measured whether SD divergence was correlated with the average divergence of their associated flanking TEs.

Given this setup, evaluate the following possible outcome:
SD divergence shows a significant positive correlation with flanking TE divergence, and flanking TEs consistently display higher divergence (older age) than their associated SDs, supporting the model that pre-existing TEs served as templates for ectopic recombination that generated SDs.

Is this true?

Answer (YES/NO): YES